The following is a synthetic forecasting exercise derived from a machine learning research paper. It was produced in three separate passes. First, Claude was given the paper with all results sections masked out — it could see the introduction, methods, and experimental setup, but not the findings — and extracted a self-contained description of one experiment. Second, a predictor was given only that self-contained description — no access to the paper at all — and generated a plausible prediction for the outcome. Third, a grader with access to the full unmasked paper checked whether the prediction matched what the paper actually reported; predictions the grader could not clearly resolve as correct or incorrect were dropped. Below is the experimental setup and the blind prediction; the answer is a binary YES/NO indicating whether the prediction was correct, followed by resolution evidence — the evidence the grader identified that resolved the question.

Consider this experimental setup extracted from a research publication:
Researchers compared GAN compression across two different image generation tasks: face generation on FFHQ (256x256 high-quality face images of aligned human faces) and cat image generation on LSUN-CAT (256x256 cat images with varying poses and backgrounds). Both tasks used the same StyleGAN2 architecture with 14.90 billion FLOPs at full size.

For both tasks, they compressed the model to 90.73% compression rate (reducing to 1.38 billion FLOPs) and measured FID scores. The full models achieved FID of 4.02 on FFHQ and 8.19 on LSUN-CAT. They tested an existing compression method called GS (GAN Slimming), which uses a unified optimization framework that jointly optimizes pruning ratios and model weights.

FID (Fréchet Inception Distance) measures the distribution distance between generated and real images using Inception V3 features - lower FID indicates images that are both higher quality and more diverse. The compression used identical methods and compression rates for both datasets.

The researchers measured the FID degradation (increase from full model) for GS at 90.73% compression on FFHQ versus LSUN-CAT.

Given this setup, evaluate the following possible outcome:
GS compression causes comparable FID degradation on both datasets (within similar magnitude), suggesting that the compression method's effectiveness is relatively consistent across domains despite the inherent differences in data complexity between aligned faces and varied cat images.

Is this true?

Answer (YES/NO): NO